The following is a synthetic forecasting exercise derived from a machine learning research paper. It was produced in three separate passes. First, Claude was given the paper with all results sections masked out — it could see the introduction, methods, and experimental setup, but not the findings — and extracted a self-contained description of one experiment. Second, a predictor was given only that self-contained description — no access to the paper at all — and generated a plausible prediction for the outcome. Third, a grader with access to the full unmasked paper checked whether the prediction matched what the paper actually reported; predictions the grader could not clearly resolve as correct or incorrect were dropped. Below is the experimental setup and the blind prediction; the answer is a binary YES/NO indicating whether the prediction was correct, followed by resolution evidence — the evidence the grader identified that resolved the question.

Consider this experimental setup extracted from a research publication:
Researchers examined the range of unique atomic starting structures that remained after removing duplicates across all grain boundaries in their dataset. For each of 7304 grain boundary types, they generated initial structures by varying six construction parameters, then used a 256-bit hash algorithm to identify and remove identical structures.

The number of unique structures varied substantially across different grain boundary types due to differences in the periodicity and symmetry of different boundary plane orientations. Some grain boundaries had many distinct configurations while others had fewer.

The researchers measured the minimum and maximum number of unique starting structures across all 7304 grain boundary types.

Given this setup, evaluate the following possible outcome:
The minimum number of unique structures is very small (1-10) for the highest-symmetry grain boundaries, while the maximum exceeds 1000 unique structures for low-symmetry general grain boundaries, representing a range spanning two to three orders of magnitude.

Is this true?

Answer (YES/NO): NO